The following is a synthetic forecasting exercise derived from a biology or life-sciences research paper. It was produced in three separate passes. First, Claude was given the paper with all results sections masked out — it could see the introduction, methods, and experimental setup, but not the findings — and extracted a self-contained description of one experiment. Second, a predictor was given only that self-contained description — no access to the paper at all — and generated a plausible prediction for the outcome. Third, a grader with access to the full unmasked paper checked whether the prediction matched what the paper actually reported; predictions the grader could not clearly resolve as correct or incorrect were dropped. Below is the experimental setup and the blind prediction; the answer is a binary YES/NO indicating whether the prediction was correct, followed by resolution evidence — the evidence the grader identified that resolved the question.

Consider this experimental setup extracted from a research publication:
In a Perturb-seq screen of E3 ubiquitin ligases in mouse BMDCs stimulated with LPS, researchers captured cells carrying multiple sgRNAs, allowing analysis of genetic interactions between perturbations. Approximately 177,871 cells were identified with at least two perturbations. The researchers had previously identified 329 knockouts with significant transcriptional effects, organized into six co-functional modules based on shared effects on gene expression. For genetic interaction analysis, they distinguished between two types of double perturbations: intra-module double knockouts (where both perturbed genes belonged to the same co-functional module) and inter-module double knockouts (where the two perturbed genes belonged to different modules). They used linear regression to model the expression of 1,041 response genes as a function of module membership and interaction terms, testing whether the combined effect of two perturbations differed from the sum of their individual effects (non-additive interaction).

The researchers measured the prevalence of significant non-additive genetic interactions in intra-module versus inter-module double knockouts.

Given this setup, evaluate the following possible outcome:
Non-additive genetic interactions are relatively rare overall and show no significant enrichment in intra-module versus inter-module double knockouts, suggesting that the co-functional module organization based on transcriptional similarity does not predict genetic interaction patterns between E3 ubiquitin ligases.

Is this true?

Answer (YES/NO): NO